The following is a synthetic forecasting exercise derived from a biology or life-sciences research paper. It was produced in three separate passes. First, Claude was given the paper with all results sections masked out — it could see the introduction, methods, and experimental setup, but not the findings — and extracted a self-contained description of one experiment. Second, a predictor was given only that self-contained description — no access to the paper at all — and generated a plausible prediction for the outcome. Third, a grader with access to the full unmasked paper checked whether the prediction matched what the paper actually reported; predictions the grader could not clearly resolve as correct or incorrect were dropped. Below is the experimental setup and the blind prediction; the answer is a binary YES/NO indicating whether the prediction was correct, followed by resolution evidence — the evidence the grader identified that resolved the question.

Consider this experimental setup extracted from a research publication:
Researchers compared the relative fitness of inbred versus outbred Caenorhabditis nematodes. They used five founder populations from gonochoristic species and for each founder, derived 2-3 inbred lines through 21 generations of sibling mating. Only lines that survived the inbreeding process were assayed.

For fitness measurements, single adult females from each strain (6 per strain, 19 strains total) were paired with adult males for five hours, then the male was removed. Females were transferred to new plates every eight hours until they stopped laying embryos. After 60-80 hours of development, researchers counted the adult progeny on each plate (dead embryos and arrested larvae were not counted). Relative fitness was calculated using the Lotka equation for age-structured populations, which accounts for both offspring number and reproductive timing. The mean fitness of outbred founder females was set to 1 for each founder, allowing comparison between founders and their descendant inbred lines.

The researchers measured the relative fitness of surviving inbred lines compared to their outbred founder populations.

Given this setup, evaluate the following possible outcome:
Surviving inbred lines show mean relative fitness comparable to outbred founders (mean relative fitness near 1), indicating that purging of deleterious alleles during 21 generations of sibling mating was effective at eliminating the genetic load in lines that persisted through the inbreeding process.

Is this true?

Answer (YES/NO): NO